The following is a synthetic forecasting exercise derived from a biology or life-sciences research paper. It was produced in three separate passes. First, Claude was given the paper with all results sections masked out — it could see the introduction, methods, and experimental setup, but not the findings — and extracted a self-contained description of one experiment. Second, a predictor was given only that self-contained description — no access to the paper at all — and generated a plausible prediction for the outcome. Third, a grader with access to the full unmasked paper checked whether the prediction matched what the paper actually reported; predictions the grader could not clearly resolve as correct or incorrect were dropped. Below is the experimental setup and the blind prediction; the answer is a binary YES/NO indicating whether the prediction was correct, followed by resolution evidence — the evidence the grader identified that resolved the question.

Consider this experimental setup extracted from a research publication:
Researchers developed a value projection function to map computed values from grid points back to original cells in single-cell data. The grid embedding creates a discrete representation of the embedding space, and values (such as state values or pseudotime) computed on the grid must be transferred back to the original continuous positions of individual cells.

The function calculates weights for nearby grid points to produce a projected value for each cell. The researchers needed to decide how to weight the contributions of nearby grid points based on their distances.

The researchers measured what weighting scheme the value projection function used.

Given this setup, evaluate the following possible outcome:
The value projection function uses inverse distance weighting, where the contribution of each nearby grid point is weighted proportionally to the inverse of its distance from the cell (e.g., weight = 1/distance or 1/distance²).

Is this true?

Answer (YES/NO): NO